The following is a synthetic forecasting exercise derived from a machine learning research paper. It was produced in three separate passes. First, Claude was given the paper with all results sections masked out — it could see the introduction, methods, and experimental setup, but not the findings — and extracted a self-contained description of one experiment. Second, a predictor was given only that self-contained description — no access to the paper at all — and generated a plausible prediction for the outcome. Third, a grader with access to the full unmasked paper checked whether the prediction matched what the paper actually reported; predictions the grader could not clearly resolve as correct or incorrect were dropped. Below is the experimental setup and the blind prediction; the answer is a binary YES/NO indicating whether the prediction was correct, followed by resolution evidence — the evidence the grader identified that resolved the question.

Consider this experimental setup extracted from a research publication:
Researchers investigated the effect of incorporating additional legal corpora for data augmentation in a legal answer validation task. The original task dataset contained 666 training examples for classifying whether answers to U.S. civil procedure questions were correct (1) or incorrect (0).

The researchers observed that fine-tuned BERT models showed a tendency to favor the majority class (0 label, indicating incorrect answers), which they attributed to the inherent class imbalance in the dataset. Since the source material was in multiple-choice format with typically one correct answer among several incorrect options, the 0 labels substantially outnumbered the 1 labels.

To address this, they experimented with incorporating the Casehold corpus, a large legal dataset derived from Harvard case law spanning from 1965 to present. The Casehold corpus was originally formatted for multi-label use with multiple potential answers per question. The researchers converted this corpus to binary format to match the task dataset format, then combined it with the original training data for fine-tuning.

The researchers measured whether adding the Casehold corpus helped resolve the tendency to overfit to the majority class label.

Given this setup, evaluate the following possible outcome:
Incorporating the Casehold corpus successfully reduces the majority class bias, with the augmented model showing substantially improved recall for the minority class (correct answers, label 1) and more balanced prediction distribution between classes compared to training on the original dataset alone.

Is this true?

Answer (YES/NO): NO